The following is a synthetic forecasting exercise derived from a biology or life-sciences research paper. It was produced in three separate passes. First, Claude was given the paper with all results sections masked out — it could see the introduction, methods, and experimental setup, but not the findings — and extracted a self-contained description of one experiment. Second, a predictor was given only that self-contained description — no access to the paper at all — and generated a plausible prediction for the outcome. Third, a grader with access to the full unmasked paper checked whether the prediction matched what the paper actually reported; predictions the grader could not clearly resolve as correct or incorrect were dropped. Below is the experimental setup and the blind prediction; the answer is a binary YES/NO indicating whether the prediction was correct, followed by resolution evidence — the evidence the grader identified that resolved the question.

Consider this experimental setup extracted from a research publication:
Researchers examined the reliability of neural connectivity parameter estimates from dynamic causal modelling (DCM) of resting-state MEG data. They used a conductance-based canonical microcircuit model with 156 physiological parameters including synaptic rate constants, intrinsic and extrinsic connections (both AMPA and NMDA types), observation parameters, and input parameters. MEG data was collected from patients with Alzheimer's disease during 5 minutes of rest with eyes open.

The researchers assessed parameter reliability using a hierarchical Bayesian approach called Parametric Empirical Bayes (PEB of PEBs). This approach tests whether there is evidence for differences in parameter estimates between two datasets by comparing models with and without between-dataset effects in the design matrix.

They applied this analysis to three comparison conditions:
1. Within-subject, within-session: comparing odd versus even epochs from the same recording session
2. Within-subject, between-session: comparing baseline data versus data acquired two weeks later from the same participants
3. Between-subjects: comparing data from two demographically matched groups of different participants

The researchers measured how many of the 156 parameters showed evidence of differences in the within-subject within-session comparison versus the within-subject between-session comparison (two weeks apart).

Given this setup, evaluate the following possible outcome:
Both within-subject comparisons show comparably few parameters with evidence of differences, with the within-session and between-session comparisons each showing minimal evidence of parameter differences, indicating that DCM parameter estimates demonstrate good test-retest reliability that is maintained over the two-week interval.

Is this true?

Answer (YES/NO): YES